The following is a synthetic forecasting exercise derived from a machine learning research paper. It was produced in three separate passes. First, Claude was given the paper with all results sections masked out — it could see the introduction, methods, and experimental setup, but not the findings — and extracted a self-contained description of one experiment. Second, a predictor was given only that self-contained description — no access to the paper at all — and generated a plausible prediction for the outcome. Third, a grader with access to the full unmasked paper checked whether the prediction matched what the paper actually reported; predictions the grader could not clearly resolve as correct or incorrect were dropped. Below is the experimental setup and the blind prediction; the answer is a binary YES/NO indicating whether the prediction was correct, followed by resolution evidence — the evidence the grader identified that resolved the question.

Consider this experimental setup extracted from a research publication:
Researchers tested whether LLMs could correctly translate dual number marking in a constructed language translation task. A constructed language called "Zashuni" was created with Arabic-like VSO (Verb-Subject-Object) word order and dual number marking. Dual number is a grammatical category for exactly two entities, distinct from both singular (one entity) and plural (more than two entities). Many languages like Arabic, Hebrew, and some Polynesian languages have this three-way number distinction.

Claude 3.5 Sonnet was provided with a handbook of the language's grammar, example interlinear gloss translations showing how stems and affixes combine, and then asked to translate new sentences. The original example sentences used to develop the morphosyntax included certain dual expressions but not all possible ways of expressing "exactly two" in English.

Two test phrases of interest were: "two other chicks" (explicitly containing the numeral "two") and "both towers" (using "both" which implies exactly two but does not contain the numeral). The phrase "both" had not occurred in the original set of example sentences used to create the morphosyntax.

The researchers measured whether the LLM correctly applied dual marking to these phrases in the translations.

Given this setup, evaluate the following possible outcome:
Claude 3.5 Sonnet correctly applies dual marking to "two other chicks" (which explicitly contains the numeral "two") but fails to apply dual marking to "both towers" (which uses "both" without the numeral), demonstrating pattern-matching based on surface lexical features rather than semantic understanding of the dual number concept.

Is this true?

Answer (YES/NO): NO